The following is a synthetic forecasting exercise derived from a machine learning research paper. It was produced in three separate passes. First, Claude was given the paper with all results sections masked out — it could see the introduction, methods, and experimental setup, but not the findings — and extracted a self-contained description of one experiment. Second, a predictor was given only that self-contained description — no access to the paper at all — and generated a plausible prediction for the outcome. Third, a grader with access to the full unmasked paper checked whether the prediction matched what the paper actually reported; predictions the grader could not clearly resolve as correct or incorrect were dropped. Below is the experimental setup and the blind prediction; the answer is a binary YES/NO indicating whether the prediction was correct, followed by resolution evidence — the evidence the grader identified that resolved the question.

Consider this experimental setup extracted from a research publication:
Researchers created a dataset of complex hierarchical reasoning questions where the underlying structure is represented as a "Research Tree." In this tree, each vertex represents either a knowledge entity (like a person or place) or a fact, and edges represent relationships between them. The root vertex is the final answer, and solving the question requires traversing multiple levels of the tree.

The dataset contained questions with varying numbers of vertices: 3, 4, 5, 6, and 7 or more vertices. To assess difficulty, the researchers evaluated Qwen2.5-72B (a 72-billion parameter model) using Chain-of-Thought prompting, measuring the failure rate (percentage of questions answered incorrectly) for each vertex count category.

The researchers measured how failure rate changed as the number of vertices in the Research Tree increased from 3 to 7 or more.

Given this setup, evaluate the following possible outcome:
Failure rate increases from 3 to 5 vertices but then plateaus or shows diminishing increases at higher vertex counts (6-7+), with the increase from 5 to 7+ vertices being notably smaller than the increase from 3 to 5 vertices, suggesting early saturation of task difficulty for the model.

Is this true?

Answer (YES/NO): NO